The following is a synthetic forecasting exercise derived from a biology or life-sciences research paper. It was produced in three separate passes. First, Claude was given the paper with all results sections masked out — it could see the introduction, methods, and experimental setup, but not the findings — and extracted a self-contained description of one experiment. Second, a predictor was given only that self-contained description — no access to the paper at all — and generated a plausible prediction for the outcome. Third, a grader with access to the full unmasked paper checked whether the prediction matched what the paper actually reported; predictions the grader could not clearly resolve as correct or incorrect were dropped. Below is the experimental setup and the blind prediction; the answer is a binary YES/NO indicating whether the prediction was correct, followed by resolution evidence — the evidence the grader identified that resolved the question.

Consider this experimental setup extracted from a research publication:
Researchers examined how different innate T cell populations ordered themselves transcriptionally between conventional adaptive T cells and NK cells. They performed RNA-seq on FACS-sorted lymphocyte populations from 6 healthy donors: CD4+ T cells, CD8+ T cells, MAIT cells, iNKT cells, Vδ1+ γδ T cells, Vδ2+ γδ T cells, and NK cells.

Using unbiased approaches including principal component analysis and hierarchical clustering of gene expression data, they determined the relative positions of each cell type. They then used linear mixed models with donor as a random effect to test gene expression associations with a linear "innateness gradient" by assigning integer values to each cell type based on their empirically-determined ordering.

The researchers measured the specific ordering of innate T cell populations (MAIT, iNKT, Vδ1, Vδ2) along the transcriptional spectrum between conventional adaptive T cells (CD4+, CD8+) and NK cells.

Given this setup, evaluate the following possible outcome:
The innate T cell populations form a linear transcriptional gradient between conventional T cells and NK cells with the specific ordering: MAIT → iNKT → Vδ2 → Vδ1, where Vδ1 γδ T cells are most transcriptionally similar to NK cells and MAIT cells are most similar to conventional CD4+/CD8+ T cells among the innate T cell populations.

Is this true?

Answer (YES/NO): NO